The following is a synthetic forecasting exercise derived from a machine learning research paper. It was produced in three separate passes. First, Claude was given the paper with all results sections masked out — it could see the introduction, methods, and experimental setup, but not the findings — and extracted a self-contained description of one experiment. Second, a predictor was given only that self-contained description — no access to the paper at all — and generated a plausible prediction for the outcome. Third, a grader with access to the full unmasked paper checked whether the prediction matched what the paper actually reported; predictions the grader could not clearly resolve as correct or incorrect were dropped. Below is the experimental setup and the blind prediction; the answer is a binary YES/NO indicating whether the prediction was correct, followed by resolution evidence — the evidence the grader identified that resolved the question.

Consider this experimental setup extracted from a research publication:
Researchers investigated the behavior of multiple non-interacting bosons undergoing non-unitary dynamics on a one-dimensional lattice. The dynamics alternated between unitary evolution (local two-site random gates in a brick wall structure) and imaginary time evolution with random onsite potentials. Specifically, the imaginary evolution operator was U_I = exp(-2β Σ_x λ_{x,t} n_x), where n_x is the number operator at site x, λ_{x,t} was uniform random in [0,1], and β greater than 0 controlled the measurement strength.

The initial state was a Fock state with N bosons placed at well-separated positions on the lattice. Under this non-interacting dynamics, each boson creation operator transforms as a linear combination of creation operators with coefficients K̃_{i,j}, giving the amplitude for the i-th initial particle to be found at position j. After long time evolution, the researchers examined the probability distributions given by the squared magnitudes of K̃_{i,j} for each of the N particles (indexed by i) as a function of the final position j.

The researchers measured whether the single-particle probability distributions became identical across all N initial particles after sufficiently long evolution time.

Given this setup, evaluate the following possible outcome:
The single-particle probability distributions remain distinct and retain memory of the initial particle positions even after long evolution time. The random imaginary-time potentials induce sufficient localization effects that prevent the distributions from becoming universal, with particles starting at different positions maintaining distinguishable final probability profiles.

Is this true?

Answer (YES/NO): NO